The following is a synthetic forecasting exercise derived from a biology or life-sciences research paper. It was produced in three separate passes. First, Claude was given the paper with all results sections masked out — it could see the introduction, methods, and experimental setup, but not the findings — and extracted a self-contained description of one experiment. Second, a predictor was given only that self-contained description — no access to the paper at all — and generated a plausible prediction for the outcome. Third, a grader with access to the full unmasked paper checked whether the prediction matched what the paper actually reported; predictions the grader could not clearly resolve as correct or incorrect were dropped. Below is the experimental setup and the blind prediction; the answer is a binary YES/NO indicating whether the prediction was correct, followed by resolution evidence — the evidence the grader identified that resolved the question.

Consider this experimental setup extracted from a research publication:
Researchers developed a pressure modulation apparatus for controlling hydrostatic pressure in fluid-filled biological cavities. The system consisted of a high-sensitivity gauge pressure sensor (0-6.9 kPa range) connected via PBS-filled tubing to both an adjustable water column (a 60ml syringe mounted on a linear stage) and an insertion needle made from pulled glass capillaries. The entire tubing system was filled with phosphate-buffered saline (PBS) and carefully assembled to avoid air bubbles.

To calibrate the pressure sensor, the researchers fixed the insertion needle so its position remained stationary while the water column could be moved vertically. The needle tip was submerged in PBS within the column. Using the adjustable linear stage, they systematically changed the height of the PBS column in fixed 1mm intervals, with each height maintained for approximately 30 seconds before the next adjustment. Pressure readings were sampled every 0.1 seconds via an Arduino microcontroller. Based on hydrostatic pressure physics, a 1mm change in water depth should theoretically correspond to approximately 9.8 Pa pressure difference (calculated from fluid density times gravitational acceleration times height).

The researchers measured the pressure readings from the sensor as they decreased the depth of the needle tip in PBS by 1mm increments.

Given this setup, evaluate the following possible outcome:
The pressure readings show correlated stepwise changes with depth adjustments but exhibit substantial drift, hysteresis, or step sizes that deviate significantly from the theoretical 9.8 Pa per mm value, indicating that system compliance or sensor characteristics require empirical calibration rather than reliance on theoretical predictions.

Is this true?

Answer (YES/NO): NO